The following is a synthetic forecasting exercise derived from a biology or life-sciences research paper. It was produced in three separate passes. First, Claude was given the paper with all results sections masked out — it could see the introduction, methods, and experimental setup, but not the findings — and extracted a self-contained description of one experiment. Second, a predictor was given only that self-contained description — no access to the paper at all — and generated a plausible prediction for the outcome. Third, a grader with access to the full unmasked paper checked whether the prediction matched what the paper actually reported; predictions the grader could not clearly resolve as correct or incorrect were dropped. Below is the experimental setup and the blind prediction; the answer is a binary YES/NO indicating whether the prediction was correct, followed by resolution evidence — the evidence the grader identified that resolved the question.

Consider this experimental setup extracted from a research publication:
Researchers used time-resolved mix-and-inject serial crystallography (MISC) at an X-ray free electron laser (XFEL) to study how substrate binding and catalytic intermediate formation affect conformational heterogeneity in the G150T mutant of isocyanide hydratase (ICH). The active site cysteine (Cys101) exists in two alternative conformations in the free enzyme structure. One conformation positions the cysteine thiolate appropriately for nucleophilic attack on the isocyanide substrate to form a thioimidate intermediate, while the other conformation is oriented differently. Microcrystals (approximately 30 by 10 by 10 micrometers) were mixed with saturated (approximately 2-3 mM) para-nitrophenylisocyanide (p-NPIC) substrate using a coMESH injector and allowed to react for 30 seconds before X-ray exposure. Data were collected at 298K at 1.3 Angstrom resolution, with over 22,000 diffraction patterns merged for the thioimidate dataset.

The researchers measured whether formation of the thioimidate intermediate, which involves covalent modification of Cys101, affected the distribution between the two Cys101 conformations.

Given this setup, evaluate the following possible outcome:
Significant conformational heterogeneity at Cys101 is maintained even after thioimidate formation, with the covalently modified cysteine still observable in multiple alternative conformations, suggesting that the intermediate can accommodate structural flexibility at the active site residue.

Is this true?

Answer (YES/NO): NO